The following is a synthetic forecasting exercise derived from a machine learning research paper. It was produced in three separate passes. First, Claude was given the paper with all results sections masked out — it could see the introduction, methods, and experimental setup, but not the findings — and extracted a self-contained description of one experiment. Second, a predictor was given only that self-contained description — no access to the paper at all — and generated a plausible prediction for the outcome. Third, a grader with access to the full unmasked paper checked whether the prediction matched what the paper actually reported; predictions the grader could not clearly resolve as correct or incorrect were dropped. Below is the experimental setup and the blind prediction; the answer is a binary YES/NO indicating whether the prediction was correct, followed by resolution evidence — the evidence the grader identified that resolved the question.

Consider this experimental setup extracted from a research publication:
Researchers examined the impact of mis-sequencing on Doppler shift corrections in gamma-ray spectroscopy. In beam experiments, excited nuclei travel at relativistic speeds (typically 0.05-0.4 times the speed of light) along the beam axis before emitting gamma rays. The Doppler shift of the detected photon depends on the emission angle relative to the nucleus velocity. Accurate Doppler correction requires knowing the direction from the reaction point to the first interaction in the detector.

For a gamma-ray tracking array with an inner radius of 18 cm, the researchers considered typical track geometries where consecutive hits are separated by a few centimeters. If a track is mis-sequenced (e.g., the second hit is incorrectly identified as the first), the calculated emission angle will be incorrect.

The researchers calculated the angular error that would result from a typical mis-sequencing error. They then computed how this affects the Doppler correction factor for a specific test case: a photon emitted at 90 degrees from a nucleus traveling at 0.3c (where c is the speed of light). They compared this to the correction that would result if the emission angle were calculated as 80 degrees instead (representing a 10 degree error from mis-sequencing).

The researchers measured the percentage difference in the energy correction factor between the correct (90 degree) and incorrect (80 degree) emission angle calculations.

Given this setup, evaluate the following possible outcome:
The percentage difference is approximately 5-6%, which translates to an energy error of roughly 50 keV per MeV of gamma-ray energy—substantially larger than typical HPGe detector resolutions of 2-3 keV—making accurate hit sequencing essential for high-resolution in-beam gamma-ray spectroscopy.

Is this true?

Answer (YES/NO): NO